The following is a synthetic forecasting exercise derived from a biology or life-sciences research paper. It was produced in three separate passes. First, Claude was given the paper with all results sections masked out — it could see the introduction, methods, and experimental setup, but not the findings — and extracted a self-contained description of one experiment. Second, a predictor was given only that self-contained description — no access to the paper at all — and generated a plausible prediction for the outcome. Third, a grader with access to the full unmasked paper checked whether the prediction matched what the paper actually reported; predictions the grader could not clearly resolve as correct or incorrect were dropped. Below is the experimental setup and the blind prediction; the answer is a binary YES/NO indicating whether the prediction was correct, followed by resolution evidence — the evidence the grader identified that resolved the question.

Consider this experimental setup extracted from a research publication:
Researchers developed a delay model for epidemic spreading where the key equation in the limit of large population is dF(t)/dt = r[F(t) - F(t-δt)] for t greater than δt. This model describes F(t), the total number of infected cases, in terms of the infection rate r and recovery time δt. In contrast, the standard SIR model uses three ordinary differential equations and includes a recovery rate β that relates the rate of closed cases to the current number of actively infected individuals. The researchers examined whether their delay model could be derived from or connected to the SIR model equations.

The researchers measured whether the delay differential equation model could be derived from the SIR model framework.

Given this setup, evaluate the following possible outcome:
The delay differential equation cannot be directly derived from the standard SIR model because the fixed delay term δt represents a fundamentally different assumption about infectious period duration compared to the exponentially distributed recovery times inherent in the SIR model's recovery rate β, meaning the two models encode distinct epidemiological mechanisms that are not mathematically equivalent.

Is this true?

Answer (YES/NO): NO